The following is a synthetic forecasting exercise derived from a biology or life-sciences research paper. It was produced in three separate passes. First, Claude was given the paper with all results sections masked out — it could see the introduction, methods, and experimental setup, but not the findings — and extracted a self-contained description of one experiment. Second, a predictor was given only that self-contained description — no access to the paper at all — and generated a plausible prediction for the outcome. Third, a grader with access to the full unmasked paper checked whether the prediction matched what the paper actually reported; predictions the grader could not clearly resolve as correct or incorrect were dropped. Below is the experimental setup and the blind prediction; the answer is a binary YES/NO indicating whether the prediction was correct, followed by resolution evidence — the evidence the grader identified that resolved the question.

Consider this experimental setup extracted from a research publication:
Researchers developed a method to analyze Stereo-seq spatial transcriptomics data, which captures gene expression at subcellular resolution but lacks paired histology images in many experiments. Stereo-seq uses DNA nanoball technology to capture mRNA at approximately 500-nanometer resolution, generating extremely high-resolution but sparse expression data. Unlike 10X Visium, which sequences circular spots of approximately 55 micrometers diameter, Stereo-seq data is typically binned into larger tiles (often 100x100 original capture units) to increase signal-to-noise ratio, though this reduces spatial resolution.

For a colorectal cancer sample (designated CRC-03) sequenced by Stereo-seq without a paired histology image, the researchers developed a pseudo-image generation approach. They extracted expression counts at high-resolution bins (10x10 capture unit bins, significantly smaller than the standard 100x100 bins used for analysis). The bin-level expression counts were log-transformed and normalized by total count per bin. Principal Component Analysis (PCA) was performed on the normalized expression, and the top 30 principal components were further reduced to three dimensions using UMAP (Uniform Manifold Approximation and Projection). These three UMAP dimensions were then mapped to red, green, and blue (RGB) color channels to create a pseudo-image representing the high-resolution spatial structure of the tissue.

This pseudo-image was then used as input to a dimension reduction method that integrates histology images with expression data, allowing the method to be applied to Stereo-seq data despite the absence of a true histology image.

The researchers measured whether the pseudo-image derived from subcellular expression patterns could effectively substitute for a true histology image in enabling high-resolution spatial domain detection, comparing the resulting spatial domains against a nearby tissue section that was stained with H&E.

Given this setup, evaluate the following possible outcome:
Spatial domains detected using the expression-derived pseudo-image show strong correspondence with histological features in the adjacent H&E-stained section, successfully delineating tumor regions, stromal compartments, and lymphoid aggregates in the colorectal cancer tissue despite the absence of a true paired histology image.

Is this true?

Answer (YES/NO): NO